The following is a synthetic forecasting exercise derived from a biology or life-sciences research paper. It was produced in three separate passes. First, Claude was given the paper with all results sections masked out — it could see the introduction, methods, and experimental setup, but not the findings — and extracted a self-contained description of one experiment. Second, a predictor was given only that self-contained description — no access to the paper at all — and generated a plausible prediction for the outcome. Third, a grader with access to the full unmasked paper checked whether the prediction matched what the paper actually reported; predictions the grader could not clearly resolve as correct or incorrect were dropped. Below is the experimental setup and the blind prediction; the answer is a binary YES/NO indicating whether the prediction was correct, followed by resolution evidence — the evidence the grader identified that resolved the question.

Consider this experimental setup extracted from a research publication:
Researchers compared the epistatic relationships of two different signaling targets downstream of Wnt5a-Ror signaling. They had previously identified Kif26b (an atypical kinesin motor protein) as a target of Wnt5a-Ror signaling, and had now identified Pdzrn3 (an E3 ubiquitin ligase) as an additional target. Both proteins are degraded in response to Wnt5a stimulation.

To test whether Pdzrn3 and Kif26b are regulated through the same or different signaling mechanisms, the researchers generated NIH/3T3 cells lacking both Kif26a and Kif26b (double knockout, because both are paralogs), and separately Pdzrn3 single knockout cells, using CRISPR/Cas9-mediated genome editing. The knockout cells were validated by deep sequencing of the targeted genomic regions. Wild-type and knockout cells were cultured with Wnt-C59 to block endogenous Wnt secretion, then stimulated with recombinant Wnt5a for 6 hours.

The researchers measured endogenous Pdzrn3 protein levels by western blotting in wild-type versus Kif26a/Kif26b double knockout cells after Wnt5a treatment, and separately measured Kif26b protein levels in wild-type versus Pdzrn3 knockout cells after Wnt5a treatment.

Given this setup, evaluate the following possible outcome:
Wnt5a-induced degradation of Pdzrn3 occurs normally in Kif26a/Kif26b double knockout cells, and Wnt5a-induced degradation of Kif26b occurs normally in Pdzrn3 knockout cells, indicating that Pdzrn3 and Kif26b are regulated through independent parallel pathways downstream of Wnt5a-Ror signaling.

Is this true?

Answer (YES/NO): YES